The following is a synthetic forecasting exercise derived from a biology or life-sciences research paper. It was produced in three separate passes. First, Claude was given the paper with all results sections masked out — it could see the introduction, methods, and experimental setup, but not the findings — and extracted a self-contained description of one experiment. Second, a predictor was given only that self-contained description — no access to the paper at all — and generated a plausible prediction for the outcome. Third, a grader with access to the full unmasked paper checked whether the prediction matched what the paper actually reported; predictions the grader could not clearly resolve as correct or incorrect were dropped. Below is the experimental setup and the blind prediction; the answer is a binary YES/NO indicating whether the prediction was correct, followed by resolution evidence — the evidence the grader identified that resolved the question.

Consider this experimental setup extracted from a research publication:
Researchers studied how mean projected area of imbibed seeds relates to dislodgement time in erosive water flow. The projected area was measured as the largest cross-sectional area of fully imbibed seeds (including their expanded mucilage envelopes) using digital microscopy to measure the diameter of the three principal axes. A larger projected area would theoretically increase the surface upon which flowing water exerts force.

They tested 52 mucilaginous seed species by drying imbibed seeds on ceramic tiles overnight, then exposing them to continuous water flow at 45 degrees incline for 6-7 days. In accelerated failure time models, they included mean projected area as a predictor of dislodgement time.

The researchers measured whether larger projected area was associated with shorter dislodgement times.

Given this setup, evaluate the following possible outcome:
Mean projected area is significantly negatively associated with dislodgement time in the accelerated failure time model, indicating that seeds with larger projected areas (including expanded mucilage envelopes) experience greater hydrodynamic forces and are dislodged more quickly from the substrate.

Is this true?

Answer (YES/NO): NO